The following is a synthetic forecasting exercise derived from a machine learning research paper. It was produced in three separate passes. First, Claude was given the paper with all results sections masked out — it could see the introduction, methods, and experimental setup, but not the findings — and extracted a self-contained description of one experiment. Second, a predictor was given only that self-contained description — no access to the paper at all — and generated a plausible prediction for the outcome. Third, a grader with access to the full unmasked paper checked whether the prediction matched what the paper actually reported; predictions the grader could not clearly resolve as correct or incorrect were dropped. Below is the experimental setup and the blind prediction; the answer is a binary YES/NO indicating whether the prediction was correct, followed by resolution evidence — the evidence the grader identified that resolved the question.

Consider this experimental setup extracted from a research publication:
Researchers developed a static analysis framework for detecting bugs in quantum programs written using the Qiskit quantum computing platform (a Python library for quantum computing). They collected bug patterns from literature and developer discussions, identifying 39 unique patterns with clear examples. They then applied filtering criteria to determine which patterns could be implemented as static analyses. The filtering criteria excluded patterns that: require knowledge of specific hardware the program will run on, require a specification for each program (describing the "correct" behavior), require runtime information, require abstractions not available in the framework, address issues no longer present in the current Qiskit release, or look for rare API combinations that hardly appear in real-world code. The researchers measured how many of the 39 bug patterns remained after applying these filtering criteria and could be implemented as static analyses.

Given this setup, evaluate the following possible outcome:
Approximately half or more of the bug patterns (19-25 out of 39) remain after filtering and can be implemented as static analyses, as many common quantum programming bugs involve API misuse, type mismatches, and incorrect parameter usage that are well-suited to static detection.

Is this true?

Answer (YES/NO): NO